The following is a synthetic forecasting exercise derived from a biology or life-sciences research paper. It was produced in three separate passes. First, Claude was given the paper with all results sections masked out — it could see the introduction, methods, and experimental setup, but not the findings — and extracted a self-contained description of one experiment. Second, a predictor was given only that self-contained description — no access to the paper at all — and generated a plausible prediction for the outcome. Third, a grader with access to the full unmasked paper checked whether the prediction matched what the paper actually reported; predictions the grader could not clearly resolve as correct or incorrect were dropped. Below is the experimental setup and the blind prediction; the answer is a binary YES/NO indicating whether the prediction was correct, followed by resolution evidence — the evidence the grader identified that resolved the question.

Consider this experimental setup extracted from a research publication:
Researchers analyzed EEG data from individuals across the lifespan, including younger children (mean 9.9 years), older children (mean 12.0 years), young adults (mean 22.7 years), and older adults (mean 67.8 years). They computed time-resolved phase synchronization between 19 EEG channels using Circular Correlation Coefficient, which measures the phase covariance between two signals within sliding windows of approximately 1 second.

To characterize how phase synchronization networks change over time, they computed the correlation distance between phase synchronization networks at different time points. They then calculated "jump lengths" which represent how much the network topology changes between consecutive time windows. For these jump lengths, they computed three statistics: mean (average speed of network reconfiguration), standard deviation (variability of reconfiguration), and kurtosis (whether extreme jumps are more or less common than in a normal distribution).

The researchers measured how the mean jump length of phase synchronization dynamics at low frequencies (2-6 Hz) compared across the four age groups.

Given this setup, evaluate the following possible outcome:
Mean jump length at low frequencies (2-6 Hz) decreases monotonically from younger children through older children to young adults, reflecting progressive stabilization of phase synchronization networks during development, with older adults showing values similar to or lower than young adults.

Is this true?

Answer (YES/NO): NO